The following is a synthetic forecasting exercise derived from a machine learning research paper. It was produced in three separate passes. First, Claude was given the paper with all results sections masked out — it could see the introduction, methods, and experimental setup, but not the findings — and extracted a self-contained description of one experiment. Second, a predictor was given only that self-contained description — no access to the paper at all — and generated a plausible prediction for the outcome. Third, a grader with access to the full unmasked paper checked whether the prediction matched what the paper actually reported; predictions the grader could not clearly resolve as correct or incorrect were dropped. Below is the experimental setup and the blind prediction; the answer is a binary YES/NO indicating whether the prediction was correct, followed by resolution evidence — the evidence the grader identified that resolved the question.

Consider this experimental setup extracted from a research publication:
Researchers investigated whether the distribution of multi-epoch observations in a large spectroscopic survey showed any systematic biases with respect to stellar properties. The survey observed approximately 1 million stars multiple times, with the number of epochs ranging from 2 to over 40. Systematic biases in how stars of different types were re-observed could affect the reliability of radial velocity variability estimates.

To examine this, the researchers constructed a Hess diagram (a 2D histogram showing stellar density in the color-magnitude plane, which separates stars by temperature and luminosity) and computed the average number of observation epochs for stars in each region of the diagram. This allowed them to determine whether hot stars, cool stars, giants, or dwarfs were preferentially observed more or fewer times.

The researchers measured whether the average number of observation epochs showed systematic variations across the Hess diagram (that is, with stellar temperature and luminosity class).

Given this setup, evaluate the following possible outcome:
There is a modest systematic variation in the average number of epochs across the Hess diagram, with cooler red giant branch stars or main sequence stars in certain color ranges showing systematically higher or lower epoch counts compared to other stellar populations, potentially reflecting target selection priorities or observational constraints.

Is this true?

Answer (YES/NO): NO